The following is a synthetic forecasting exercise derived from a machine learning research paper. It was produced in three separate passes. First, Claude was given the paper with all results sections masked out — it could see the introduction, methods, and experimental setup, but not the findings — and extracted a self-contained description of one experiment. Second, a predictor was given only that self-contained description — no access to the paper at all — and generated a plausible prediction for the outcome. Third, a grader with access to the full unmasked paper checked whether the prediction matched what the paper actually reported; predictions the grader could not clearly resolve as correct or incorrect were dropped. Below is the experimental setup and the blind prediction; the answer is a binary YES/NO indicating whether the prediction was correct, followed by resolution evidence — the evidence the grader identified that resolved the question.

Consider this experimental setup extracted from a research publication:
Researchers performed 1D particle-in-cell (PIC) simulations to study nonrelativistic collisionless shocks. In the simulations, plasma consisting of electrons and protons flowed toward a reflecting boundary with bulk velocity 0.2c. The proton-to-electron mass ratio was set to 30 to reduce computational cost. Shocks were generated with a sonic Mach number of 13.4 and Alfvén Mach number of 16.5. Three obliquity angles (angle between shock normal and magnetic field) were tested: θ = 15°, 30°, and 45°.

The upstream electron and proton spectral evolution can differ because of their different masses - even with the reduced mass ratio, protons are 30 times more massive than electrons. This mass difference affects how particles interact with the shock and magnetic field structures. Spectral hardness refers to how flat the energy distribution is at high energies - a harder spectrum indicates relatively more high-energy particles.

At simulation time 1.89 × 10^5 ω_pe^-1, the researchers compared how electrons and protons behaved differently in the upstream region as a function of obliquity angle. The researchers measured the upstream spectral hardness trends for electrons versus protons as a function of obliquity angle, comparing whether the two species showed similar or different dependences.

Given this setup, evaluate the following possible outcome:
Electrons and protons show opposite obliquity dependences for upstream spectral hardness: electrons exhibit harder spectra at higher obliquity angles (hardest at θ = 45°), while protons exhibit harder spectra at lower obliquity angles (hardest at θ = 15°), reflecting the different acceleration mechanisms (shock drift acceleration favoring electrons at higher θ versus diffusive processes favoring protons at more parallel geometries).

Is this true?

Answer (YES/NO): NO